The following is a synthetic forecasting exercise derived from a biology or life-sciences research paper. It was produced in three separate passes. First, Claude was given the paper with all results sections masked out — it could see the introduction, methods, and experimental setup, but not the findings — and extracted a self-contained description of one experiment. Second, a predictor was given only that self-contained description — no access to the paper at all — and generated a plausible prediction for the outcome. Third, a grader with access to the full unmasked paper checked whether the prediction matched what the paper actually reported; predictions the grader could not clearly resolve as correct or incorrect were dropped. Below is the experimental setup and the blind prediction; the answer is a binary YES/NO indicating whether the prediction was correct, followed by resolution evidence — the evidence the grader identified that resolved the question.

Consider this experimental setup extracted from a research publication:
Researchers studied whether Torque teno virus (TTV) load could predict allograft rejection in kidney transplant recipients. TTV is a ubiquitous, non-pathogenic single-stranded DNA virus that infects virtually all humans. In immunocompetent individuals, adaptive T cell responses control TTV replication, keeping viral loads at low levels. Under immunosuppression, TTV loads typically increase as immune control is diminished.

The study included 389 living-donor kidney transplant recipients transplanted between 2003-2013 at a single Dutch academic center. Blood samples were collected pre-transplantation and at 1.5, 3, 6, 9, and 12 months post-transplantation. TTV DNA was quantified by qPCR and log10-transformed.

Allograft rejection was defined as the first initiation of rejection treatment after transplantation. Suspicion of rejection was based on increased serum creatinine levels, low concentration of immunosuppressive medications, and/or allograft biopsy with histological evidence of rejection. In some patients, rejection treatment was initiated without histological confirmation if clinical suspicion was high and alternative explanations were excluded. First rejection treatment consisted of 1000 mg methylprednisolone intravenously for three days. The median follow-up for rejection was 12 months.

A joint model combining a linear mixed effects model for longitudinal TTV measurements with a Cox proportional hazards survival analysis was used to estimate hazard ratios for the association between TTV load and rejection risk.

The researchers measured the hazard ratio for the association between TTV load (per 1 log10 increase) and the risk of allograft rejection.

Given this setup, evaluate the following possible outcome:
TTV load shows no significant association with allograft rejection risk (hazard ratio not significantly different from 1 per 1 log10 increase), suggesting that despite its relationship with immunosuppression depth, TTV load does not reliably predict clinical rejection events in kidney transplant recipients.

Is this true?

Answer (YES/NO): NO